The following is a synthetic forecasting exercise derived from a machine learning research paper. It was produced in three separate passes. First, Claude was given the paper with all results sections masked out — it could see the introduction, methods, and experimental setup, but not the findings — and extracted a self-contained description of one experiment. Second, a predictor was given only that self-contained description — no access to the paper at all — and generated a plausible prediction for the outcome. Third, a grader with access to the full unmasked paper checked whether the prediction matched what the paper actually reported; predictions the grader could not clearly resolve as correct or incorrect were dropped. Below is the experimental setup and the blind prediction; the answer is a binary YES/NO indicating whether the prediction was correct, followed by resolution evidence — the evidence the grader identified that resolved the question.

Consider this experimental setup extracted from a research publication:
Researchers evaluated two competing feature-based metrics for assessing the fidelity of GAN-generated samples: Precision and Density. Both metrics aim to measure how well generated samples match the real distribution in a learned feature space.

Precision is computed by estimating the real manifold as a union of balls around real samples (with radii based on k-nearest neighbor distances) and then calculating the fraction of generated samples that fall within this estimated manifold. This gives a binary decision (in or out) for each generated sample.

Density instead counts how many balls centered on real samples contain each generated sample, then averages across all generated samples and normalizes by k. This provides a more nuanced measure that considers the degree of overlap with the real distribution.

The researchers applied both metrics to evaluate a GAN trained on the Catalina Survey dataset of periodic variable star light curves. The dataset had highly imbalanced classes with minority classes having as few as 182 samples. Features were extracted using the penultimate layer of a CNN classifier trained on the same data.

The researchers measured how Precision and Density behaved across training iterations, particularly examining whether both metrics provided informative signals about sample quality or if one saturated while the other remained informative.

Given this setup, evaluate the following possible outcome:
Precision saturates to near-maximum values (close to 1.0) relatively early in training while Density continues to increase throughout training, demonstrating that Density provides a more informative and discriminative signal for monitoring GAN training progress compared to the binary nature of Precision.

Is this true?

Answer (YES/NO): NO